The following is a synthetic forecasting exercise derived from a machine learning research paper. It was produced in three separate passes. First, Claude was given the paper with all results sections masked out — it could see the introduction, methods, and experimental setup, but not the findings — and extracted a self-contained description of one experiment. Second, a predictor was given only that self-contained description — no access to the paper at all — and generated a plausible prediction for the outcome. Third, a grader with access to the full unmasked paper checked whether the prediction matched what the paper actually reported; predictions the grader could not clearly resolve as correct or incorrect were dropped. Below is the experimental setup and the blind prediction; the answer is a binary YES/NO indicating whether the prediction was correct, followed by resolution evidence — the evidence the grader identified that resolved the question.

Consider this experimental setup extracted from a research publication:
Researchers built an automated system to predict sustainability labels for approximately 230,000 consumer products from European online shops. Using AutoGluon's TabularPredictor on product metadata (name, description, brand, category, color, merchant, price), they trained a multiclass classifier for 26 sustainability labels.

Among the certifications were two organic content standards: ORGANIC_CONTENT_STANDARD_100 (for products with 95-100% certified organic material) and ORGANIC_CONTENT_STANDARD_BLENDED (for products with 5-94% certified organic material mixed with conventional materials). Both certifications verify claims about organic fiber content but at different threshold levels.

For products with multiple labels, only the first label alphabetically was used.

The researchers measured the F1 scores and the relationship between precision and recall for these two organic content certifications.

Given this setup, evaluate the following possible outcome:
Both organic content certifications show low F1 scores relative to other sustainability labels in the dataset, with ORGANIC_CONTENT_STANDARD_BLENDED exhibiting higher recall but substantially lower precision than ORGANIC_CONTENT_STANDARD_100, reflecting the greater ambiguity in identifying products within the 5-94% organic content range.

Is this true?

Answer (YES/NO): NO